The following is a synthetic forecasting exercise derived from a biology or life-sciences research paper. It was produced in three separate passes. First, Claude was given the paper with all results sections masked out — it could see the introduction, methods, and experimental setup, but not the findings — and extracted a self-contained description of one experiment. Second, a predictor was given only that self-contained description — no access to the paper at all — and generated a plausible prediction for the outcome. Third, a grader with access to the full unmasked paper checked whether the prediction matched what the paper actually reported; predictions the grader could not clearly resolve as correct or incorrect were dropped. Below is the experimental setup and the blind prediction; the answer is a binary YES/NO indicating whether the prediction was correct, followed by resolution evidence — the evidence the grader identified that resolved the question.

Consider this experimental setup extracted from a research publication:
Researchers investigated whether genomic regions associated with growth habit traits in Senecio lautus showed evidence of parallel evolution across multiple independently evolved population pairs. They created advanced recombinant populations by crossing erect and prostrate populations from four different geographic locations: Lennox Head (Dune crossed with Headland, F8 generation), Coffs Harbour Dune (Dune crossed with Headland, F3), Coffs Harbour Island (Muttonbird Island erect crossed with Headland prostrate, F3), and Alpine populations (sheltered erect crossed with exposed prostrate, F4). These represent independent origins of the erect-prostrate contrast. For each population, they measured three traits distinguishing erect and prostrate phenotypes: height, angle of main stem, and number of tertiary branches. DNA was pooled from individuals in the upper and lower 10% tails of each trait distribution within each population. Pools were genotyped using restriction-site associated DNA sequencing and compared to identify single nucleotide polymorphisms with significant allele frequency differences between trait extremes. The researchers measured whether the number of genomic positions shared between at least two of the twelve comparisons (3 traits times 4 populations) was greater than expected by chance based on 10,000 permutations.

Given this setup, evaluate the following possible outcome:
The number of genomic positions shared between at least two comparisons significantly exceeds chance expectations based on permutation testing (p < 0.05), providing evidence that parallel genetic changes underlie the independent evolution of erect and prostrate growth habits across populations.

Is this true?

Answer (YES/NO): YES